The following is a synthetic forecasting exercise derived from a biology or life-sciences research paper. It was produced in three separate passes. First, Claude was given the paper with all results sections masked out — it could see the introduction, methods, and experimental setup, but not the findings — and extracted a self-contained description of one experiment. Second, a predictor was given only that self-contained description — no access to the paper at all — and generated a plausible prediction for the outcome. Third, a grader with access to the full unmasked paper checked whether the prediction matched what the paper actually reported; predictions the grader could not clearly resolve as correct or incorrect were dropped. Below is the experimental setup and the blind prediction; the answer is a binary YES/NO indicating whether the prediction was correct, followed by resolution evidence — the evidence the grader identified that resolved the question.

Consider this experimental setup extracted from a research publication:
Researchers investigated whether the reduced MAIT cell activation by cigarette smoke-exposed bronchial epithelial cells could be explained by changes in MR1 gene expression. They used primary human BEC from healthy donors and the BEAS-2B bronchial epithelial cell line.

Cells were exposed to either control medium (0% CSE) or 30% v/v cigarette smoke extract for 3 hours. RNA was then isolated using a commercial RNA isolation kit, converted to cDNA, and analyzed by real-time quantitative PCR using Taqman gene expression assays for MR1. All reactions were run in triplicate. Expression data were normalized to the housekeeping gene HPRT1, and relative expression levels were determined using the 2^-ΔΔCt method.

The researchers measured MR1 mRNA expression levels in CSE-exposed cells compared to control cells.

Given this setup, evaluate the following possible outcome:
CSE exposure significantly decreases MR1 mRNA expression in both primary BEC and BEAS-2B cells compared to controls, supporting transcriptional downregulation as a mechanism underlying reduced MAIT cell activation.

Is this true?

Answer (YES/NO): NO